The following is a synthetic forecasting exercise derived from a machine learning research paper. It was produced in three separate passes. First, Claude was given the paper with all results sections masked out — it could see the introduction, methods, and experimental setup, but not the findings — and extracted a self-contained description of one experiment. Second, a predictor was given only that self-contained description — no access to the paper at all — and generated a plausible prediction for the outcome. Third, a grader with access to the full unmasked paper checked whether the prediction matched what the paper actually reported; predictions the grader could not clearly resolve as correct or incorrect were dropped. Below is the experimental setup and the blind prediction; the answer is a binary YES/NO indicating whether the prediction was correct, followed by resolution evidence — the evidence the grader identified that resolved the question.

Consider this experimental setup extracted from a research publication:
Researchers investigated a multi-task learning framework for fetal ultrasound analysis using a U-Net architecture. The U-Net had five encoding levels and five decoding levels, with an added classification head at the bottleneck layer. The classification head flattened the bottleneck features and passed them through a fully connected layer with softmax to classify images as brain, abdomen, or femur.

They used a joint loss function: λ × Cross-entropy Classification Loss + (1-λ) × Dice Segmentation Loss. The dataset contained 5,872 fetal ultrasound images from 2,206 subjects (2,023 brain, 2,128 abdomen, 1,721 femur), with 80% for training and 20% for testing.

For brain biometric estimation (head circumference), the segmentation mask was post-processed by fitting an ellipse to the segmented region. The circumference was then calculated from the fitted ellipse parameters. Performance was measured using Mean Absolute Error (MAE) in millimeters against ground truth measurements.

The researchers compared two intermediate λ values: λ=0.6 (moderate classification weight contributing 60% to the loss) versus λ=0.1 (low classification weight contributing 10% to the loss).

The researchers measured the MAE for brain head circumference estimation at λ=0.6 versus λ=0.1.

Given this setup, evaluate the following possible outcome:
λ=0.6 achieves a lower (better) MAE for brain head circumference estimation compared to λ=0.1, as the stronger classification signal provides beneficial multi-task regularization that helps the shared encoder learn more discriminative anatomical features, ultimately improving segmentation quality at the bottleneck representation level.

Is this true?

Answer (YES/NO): NO